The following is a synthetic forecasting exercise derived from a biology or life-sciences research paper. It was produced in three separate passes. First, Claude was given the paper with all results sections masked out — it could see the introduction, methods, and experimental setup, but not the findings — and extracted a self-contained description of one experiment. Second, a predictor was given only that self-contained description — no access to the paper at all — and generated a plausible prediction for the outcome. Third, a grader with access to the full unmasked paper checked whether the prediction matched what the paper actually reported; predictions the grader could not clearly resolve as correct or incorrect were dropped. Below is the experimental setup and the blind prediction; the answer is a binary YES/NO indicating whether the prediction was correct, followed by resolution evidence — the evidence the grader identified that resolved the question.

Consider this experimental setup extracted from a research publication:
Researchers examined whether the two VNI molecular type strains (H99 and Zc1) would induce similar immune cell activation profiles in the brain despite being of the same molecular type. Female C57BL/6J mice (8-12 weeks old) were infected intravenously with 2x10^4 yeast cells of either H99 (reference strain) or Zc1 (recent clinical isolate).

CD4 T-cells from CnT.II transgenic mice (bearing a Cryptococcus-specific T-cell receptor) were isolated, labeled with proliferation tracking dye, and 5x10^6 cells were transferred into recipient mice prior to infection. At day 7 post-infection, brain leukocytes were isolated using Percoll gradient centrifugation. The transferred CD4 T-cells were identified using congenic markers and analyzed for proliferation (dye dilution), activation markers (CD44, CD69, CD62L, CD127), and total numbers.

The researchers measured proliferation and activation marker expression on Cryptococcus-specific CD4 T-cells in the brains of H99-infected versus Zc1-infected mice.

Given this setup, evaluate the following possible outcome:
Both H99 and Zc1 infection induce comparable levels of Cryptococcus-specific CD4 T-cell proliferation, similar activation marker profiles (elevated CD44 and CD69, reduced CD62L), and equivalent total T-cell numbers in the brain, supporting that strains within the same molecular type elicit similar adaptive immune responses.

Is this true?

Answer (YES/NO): NO